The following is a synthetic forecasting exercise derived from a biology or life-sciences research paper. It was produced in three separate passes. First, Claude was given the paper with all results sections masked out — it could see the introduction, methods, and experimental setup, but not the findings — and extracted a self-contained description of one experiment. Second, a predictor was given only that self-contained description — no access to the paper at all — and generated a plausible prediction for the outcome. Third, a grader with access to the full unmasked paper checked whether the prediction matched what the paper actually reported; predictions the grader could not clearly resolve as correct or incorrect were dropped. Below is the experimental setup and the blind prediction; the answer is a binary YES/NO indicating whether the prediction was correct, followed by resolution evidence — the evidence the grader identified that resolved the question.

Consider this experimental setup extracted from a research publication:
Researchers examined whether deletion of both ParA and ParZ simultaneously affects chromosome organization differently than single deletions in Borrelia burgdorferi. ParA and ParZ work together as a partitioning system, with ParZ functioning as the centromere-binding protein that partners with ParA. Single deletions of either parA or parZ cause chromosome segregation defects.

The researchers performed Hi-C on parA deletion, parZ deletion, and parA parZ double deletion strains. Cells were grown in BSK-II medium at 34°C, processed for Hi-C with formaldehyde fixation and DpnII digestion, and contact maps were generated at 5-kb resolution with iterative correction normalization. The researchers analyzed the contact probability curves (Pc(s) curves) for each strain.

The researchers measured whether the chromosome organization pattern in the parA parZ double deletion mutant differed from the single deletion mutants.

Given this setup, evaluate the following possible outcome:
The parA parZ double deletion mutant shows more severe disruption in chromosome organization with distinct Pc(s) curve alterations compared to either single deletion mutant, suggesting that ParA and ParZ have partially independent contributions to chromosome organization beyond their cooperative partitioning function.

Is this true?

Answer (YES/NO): NO